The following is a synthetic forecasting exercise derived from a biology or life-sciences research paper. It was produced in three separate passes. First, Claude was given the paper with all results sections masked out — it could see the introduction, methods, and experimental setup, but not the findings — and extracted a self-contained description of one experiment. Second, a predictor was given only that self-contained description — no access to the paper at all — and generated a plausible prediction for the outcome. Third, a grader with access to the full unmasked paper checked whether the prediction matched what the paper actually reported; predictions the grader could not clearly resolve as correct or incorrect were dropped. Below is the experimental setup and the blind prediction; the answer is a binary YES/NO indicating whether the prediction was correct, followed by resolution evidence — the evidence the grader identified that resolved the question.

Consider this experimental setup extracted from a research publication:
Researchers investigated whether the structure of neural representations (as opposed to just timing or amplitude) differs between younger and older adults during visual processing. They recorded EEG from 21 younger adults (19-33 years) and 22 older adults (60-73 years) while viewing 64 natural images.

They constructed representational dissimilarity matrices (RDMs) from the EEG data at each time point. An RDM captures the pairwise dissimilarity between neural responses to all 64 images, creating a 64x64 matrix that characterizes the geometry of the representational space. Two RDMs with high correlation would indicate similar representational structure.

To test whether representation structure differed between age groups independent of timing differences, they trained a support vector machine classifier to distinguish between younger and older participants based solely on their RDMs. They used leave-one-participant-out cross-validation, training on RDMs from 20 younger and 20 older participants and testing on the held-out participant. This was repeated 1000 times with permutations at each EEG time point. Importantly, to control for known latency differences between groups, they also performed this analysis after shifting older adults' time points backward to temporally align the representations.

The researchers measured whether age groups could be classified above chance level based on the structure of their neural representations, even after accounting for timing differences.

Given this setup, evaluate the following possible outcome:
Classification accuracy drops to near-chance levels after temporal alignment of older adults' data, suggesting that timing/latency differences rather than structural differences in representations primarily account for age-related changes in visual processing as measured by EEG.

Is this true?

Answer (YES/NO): NO